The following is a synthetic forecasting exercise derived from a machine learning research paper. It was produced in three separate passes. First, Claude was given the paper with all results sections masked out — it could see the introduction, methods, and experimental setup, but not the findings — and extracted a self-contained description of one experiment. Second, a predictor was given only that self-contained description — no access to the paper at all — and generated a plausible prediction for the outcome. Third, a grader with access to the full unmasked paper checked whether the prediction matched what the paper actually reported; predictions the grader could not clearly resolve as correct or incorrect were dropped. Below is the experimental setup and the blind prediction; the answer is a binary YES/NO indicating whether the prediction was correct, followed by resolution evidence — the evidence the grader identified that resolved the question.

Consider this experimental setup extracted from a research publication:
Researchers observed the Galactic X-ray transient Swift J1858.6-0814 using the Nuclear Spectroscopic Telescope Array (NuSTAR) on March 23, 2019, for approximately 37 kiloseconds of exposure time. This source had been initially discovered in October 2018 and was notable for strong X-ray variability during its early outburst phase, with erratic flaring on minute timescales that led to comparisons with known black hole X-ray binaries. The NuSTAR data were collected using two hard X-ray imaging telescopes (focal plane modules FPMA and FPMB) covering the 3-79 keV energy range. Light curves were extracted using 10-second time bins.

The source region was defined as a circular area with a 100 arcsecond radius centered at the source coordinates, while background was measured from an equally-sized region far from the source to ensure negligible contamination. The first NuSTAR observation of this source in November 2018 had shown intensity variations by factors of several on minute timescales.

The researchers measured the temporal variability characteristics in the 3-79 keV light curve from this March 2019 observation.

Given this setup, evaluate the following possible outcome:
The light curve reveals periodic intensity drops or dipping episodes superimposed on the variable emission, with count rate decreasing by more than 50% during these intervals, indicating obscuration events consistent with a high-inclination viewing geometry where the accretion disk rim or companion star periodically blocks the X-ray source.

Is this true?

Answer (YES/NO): NO